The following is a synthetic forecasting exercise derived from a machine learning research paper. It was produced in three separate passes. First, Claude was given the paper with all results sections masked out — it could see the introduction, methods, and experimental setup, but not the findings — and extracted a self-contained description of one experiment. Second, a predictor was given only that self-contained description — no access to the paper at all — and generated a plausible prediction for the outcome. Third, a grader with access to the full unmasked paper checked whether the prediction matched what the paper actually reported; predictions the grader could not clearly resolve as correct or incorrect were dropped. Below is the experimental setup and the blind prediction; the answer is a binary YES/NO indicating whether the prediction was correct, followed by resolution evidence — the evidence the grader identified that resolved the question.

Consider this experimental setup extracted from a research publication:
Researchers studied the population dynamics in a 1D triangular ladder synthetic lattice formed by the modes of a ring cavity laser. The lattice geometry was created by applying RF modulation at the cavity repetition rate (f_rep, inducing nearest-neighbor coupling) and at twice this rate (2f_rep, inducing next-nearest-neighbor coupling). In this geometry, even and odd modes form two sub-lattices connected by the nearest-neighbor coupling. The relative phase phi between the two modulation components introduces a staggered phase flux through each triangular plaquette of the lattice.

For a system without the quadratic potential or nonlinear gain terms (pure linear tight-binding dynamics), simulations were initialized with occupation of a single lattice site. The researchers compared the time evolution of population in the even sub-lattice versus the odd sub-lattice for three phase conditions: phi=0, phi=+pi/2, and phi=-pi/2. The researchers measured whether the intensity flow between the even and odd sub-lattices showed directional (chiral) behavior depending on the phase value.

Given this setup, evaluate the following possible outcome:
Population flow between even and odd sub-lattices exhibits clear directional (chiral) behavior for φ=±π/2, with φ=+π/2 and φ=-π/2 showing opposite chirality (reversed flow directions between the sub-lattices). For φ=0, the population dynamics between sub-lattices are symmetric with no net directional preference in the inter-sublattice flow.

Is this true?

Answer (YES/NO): YES